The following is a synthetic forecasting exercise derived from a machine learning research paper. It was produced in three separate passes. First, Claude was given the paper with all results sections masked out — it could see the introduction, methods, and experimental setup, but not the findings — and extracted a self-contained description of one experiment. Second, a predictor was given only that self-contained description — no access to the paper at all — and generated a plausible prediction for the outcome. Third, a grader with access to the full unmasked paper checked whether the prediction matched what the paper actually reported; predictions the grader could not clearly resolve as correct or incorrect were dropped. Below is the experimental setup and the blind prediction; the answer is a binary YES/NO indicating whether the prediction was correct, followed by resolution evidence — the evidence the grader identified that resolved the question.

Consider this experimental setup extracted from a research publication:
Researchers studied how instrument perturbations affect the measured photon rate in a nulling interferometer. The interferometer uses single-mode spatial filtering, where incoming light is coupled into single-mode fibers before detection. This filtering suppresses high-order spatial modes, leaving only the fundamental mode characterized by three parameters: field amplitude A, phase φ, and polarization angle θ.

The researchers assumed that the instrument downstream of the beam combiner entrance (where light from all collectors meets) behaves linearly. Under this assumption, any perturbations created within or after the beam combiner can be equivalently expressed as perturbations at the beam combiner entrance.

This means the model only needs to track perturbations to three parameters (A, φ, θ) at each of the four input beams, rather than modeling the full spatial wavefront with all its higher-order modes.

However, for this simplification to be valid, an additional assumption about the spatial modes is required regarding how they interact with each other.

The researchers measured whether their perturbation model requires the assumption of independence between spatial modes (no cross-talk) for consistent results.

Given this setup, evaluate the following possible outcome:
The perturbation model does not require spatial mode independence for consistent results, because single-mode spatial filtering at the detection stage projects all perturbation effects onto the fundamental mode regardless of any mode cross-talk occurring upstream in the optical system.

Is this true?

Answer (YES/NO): NO